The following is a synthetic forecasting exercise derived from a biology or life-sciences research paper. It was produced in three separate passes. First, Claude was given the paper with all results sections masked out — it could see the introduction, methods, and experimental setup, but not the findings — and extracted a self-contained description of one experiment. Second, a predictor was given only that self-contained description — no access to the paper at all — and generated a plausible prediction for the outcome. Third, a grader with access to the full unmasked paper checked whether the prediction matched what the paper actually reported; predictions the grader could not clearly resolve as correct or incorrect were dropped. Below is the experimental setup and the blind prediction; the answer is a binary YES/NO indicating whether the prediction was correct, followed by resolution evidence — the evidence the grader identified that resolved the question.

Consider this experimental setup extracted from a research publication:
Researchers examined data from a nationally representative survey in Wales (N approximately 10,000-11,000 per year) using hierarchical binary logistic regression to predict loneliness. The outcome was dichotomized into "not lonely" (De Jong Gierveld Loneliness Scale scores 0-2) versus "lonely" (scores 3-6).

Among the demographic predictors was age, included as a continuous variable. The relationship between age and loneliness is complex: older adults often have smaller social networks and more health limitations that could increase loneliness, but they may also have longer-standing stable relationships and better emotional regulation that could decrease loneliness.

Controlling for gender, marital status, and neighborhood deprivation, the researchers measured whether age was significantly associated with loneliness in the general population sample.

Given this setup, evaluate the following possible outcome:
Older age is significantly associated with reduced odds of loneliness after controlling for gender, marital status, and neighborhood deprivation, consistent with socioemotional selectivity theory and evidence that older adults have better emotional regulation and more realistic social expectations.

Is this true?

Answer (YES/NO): YES